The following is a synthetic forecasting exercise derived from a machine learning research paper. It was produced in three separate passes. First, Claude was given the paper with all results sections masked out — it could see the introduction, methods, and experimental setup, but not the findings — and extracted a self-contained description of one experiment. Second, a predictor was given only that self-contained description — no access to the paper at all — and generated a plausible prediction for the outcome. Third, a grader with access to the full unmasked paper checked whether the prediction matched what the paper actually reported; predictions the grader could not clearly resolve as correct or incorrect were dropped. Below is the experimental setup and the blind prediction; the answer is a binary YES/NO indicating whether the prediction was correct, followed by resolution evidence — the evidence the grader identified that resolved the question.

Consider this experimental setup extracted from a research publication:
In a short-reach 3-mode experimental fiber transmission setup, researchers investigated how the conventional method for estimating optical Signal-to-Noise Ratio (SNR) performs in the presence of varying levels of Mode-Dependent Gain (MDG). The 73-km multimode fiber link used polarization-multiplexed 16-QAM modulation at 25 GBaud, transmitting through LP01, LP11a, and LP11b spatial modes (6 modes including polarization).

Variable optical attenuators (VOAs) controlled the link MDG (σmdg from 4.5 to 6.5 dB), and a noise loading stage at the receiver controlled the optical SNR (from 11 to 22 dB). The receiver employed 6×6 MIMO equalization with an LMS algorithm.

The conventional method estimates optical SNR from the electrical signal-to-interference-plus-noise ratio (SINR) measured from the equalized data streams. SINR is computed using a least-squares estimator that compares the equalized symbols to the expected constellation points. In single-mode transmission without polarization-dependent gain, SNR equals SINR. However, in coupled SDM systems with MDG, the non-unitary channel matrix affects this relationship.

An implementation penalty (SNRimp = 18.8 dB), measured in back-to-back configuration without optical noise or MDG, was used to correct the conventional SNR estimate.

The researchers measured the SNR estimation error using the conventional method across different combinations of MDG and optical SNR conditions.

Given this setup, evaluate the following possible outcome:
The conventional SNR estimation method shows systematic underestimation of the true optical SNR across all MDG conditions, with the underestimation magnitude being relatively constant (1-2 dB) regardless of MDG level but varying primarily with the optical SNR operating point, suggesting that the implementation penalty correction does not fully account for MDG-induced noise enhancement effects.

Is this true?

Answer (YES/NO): NO